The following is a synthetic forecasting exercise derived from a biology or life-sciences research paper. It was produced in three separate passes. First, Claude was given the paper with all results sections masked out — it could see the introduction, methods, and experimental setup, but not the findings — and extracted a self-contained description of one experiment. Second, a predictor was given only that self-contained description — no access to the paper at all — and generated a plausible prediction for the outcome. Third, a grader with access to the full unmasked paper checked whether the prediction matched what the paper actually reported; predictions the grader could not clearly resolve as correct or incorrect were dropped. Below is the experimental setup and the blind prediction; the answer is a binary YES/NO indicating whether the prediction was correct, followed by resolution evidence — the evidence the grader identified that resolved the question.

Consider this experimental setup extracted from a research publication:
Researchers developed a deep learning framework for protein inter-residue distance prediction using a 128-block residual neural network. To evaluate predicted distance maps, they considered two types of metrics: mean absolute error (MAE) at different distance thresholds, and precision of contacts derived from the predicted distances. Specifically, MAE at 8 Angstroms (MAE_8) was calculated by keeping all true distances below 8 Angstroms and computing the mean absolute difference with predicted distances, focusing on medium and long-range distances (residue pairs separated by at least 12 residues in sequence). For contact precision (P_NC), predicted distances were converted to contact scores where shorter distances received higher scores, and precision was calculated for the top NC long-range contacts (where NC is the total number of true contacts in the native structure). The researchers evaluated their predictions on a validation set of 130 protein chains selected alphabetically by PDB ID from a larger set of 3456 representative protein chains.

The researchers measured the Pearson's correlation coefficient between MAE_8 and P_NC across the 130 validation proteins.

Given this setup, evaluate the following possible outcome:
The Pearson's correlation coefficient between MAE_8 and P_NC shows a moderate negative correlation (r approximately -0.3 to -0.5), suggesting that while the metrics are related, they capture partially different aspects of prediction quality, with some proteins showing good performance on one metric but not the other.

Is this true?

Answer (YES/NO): NO